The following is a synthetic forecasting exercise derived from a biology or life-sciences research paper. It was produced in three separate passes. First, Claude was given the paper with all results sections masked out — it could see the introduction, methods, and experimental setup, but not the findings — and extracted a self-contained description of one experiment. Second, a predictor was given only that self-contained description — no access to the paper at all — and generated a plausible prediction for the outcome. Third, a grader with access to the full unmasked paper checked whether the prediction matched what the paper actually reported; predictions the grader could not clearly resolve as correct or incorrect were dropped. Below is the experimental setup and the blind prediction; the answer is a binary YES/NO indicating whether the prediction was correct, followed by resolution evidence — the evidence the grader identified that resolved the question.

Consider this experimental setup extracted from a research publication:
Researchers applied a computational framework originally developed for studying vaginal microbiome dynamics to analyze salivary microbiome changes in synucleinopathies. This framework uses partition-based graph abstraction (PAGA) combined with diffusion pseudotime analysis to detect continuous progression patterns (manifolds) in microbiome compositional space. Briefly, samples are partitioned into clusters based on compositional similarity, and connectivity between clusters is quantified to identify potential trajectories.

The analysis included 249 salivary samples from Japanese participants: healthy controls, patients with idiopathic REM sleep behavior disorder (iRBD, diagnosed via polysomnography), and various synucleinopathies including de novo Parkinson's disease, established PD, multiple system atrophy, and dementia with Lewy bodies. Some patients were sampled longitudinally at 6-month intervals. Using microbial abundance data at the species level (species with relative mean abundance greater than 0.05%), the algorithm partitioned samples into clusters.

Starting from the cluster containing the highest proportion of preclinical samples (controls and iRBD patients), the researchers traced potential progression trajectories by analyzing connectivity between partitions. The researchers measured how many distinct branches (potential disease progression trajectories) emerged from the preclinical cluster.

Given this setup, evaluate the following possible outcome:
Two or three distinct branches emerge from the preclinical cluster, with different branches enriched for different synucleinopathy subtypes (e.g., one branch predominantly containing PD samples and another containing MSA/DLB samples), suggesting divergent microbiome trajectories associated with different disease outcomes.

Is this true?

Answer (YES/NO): NO